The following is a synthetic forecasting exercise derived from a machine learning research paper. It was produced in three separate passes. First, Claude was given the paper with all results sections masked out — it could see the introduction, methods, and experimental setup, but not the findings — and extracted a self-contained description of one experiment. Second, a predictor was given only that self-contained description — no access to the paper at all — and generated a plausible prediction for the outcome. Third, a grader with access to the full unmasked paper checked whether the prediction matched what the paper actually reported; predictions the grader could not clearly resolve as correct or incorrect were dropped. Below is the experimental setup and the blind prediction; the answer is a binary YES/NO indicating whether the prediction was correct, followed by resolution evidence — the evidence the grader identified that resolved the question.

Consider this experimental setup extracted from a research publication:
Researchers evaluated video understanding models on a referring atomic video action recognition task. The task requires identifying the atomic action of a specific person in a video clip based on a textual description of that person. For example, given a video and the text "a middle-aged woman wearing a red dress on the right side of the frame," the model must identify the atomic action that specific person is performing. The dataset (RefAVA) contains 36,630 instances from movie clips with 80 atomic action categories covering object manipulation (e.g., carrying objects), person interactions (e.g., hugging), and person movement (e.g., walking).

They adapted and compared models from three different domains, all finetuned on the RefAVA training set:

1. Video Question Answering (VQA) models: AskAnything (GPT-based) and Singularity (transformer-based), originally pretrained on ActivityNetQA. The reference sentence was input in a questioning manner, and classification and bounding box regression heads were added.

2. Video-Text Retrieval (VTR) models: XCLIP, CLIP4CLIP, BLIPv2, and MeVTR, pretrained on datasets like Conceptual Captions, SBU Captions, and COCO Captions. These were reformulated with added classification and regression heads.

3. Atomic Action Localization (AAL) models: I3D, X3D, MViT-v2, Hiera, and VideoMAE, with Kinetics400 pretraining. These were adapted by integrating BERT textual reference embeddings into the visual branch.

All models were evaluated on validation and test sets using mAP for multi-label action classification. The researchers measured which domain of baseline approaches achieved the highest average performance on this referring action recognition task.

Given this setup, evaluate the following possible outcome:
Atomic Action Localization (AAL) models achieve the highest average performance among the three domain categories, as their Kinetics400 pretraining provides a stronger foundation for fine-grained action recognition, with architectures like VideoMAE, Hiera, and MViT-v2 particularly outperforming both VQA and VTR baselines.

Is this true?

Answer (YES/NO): NO